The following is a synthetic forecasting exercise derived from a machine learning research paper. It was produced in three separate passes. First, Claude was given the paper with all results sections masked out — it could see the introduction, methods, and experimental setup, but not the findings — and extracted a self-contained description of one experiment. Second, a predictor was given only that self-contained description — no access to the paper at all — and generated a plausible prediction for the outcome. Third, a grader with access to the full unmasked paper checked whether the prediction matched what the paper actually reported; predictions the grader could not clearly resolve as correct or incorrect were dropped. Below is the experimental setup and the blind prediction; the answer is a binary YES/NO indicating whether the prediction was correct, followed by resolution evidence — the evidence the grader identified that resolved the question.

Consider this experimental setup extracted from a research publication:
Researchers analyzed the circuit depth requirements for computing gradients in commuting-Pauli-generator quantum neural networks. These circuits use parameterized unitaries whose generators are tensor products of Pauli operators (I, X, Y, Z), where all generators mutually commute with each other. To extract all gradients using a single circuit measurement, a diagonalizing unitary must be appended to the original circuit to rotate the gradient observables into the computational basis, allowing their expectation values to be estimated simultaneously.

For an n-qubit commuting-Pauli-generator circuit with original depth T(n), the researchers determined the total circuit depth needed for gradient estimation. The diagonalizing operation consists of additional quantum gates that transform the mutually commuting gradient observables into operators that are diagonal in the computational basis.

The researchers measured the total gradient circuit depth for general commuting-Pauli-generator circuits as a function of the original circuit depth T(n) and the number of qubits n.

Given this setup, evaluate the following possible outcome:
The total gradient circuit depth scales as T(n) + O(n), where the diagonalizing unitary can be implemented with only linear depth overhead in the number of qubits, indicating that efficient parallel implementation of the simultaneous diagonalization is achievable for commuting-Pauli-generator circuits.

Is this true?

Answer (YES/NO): NO